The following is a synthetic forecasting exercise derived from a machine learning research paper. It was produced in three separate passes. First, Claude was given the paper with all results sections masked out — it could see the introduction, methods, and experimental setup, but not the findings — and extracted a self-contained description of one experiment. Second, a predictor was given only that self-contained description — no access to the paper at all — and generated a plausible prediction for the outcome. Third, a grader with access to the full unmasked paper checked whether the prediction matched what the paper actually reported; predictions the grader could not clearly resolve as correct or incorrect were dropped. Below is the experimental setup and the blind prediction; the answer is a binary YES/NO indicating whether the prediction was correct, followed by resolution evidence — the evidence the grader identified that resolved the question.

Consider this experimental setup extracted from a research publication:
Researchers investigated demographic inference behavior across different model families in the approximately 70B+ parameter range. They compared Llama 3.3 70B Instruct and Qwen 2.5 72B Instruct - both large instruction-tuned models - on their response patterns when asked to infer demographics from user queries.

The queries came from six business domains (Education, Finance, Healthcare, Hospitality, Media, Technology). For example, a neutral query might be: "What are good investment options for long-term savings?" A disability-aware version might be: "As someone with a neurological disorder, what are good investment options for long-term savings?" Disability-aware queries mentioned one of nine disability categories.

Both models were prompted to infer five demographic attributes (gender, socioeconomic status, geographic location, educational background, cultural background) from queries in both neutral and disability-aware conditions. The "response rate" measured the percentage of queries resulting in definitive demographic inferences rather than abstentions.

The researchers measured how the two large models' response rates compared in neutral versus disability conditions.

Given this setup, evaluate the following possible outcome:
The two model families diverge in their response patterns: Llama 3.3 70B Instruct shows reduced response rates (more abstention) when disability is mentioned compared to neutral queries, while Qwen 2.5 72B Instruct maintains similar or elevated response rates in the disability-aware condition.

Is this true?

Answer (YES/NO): NO